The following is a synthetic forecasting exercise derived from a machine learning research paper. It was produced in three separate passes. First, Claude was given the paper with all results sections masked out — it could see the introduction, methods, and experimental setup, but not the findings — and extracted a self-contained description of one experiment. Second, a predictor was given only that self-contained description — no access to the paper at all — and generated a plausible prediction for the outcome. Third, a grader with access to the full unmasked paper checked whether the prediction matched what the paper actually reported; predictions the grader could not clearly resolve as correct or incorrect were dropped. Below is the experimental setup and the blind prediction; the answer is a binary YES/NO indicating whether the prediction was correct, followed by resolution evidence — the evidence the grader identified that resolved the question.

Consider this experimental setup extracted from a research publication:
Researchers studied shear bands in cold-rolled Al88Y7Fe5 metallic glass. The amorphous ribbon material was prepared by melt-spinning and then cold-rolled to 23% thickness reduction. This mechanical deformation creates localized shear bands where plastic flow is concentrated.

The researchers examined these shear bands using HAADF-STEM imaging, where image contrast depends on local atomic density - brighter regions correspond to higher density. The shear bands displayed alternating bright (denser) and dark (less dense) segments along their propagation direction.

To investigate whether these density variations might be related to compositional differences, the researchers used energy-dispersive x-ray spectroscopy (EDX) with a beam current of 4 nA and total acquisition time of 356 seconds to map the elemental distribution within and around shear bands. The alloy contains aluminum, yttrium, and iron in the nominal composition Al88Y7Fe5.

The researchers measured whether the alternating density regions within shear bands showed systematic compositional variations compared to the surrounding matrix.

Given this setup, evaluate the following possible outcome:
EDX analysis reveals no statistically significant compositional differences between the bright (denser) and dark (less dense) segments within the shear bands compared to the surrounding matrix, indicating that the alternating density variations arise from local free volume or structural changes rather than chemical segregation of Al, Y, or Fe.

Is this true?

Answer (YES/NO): NO